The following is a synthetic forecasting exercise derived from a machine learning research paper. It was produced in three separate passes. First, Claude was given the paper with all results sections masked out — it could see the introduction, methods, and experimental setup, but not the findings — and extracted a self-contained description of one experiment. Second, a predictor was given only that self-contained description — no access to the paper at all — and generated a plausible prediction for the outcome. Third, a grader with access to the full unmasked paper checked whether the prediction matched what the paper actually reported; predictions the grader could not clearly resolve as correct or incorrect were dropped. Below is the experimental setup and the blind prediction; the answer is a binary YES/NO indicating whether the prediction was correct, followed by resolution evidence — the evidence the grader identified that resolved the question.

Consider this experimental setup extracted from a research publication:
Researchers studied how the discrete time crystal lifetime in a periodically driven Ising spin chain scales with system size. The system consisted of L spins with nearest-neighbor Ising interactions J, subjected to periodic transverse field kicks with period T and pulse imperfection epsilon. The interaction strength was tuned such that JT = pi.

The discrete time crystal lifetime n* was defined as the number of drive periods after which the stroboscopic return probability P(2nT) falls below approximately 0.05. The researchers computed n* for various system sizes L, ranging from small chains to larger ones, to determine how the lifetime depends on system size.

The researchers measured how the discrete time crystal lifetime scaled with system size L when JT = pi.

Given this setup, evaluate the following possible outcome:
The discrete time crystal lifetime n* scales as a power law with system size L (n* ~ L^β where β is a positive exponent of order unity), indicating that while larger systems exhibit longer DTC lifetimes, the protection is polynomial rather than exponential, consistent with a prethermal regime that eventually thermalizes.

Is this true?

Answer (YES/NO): NO